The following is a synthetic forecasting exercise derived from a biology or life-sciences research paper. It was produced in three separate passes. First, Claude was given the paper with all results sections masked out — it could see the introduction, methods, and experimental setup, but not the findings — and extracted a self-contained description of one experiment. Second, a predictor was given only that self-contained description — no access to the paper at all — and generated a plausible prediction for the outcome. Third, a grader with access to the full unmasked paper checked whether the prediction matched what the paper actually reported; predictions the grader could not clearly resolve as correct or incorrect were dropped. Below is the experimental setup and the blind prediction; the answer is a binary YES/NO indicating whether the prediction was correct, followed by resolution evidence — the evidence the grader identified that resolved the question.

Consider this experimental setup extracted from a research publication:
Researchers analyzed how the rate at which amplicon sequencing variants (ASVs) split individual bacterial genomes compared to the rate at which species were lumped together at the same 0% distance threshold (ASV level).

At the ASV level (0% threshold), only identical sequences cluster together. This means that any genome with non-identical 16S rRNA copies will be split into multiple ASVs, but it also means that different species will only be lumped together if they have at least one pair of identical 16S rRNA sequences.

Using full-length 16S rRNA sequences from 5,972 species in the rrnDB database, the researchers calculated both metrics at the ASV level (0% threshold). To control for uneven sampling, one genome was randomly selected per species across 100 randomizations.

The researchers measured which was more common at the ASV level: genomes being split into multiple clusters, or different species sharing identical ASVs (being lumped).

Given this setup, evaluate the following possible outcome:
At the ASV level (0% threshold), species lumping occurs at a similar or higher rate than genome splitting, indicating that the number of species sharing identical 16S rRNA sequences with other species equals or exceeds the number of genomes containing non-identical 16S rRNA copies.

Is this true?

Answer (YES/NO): NO